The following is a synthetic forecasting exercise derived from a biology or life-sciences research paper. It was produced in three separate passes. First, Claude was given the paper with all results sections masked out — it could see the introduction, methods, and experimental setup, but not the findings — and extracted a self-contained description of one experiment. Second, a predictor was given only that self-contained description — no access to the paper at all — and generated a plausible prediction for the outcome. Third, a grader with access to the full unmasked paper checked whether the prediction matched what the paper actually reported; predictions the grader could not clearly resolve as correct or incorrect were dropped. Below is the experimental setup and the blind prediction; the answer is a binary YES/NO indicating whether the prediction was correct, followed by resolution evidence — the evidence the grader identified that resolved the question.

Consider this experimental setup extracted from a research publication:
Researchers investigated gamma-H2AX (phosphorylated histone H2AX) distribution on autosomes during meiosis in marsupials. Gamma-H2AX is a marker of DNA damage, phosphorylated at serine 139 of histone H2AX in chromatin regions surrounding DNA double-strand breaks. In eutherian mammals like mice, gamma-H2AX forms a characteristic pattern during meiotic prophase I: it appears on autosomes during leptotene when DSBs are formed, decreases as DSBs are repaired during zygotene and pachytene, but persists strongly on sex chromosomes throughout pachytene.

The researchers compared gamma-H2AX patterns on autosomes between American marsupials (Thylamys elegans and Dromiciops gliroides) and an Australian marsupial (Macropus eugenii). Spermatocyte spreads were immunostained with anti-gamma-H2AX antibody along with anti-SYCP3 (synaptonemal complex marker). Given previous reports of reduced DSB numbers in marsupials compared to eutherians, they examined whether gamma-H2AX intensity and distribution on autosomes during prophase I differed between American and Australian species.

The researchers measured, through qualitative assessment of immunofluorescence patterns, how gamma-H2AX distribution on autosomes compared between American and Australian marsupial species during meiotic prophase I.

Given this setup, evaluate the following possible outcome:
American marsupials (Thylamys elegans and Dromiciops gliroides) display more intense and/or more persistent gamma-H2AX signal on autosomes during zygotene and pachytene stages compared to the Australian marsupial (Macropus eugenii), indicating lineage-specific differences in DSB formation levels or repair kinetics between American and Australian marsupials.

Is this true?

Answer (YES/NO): NO